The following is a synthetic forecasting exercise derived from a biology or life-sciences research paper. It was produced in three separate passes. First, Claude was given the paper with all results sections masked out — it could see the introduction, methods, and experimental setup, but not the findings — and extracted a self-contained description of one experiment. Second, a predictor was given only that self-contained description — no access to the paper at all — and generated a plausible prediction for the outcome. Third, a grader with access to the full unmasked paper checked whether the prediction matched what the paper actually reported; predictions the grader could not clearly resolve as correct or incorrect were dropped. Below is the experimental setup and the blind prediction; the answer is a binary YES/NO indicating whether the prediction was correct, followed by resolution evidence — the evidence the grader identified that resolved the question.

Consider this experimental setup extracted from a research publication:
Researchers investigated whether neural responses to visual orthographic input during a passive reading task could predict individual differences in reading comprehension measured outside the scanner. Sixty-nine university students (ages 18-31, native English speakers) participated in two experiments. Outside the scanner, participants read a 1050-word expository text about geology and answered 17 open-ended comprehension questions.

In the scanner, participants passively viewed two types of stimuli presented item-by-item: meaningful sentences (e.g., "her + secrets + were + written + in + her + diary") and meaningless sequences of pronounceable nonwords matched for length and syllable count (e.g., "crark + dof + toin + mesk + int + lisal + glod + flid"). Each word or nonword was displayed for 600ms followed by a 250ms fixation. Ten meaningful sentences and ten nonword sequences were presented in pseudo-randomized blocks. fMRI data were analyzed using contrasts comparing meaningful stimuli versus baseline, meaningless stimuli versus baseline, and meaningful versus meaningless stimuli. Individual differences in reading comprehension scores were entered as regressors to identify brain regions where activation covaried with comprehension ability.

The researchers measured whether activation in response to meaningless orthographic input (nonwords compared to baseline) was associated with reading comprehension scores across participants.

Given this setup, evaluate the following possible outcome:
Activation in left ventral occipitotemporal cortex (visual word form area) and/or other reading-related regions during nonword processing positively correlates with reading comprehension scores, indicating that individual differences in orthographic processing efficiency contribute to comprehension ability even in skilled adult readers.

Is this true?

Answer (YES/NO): YES